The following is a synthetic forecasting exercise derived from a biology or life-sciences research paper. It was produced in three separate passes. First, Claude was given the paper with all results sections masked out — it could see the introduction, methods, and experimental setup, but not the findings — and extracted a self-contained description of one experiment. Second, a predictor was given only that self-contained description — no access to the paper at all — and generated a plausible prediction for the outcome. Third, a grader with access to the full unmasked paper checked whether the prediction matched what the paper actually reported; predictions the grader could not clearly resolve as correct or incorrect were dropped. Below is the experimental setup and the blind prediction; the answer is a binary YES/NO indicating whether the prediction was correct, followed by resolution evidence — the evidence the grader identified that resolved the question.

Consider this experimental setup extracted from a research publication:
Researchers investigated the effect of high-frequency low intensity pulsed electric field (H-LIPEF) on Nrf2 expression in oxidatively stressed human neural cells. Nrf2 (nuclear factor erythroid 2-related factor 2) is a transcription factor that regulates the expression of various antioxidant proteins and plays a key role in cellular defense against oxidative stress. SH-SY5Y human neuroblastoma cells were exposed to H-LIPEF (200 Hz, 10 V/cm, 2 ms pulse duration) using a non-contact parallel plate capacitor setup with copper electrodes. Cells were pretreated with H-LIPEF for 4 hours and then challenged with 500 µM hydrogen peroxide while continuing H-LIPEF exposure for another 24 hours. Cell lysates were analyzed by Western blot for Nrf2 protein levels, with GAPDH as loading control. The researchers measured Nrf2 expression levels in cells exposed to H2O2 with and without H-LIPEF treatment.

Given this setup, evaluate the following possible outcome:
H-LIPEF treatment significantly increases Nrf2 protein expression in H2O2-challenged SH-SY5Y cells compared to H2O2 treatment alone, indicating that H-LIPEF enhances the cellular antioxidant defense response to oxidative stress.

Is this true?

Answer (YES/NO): YES